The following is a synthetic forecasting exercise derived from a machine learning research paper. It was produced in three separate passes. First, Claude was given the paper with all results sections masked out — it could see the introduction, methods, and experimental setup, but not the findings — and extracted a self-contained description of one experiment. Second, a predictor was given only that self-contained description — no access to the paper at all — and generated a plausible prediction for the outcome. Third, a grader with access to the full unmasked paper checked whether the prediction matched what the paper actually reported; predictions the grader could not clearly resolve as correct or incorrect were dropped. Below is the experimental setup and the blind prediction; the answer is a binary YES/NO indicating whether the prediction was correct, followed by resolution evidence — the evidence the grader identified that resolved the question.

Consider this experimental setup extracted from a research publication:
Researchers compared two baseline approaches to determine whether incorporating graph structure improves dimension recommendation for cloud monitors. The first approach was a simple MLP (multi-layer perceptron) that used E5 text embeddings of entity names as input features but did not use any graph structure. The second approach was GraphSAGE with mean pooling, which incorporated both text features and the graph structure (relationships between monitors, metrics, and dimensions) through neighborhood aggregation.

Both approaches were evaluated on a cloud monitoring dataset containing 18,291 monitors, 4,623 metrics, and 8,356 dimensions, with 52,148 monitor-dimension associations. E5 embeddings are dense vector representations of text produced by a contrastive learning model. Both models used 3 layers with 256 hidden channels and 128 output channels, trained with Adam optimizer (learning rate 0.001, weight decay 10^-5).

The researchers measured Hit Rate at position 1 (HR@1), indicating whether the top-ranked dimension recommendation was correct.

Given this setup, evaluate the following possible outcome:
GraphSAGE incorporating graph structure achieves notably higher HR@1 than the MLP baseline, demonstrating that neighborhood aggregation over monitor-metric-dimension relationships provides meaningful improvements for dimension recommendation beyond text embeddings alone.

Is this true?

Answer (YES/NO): YES